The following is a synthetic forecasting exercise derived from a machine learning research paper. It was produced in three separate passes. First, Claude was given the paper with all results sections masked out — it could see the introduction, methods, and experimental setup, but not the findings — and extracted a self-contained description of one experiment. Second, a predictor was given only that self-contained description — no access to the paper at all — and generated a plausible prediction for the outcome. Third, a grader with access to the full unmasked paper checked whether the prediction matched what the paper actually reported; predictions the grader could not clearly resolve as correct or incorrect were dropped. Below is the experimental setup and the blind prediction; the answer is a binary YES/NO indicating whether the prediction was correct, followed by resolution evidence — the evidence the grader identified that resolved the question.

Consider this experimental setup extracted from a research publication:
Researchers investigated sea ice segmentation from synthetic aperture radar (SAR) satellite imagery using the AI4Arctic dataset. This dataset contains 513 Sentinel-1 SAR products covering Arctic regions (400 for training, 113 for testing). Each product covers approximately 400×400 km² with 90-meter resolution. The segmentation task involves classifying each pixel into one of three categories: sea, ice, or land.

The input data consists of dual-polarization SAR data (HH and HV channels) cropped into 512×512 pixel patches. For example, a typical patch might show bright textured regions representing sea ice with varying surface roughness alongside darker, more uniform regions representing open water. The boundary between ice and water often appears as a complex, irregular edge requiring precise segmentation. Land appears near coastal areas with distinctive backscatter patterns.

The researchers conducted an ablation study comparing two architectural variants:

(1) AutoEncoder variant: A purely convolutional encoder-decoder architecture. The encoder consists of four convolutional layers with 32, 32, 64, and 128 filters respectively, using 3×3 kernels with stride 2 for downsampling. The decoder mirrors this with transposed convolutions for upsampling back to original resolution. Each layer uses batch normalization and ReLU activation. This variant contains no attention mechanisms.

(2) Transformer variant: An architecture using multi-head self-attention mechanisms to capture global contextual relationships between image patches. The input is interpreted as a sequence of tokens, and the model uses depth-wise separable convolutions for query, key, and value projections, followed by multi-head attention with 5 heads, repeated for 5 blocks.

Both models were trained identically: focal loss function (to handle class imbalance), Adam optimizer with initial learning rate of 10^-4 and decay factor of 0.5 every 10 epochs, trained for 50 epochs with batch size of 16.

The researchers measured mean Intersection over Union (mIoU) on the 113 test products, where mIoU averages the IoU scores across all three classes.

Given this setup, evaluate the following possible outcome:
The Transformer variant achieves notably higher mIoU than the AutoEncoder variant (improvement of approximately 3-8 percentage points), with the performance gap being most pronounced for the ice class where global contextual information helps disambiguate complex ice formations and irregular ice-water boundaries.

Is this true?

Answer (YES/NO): NO